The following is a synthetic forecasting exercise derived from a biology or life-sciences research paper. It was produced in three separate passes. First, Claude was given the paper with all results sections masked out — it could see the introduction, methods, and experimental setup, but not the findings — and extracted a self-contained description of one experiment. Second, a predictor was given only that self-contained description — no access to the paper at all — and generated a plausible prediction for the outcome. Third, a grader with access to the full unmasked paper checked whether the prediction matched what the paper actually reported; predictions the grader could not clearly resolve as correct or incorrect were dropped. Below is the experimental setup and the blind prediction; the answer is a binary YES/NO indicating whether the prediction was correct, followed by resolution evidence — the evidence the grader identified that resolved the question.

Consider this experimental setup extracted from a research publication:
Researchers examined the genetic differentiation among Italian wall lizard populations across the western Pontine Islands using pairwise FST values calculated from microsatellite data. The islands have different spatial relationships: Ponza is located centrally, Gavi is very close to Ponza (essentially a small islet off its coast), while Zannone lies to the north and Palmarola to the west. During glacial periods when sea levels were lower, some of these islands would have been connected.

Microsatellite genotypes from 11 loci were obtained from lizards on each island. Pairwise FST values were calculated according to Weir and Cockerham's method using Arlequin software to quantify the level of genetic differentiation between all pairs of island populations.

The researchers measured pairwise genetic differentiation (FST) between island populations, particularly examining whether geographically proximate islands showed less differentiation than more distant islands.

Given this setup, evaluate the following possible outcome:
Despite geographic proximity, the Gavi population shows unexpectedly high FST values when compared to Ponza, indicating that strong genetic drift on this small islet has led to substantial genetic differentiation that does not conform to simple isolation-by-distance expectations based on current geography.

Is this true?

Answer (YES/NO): YES